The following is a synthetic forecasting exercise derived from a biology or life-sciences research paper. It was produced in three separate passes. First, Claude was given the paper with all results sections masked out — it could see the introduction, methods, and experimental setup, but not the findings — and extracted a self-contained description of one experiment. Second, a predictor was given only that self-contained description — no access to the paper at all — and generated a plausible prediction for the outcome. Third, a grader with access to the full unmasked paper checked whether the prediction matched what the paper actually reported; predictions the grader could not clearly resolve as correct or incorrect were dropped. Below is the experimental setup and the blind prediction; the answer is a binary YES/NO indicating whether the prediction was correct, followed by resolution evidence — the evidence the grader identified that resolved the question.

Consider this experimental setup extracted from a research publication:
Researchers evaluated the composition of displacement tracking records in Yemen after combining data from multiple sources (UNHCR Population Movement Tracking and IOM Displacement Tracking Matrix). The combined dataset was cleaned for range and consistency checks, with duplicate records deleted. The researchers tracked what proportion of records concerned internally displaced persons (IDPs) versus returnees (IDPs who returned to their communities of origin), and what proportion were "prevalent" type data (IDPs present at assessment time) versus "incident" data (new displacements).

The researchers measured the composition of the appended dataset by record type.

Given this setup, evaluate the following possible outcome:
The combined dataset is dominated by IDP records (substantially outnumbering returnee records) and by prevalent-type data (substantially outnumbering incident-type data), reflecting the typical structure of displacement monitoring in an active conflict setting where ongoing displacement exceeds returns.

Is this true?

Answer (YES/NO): YES